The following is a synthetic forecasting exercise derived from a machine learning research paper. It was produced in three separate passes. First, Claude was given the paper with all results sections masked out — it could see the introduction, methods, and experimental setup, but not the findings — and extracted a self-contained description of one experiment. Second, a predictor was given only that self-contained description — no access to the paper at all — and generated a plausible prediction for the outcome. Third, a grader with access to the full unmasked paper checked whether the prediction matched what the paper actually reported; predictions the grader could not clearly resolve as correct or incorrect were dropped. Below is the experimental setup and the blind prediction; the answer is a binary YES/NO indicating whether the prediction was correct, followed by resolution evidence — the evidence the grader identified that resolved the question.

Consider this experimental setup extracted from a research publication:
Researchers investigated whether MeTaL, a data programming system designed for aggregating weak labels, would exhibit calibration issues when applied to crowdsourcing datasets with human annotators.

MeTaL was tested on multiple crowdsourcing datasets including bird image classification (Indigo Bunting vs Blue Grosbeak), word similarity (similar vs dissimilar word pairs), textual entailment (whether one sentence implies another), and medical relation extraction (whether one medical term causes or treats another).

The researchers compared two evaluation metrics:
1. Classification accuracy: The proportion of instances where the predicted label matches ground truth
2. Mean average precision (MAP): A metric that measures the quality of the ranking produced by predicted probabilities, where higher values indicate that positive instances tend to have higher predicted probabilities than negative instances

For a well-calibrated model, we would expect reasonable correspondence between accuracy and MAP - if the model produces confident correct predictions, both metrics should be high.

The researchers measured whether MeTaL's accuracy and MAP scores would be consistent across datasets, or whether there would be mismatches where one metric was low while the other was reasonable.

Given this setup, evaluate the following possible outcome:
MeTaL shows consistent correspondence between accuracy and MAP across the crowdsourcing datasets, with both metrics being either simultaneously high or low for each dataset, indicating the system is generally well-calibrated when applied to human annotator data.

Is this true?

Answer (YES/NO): NO